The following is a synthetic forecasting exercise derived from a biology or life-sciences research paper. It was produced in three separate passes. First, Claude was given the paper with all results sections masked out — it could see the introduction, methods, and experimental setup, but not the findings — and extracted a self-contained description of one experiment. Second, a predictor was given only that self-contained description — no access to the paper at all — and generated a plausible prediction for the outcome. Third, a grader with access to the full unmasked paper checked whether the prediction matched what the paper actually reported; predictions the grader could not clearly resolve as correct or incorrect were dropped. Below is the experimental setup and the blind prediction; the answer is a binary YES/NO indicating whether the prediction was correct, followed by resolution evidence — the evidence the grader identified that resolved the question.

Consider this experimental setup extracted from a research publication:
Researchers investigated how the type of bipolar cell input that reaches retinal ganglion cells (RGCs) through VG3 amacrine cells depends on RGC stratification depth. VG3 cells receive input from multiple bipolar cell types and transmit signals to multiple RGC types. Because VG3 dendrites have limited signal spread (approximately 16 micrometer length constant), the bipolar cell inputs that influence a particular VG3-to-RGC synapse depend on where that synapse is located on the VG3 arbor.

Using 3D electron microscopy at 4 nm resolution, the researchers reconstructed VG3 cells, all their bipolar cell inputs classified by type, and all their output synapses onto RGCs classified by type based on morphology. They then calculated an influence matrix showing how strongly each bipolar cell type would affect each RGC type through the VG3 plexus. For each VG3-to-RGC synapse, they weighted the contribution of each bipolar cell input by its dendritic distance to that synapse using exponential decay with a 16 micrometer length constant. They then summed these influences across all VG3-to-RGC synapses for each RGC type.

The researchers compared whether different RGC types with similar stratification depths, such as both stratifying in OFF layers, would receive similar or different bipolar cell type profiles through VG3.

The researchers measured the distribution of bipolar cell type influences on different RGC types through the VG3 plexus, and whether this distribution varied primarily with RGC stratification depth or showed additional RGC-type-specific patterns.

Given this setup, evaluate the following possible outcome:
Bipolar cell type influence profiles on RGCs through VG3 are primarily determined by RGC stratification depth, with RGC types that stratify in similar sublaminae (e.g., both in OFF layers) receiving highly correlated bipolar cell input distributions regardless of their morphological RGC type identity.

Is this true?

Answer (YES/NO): YES